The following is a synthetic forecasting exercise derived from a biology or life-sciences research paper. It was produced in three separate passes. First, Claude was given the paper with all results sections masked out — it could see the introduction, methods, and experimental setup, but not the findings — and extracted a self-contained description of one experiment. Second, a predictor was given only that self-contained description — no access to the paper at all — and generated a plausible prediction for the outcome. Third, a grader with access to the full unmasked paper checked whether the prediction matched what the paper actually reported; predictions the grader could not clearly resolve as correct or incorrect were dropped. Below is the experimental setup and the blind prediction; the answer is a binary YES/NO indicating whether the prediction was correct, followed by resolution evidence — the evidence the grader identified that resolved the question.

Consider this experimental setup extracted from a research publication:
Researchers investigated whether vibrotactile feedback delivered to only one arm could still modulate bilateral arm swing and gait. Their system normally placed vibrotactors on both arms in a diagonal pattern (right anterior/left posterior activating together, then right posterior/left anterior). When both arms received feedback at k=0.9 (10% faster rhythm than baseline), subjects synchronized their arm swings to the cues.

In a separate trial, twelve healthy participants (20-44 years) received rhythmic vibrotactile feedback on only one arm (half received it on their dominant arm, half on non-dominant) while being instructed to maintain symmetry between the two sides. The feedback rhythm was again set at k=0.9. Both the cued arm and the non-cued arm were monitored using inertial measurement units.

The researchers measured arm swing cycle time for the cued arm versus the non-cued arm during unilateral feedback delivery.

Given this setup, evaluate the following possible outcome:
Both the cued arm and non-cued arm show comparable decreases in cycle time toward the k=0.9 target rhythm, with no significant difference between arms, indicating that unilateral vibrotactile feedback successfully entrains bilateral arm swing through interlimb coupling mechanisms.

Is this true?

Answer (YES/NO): YES